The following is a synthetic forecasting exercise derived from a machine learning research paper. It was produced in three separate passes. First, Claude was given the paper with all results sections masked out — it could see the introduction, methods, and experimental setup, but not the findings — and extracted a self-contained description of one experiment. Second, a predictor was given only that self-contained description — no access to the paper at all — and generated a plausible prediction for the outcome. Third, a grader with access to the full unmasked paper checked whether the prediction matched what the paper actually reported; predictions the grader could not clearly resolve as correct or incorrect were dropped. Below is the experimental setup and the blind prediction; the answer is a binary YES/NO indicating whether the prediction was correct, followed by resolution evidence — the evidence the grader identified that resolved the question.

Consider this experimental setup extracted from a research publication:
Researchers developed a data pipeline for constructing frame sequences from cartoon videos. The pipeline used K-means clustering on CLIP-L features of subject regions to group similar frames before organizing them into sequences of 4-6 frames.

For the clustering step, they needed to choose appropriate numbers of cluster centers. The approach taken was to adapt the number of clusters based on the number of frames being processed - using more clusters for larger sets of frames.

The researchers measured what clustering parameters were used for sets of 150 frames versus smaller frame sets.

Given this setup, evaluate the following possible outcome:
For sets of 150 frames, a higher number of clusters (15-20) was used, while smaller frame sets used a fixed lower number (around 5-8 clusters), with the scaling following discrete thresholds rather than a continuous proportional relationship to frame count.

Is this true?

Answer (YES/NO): NO